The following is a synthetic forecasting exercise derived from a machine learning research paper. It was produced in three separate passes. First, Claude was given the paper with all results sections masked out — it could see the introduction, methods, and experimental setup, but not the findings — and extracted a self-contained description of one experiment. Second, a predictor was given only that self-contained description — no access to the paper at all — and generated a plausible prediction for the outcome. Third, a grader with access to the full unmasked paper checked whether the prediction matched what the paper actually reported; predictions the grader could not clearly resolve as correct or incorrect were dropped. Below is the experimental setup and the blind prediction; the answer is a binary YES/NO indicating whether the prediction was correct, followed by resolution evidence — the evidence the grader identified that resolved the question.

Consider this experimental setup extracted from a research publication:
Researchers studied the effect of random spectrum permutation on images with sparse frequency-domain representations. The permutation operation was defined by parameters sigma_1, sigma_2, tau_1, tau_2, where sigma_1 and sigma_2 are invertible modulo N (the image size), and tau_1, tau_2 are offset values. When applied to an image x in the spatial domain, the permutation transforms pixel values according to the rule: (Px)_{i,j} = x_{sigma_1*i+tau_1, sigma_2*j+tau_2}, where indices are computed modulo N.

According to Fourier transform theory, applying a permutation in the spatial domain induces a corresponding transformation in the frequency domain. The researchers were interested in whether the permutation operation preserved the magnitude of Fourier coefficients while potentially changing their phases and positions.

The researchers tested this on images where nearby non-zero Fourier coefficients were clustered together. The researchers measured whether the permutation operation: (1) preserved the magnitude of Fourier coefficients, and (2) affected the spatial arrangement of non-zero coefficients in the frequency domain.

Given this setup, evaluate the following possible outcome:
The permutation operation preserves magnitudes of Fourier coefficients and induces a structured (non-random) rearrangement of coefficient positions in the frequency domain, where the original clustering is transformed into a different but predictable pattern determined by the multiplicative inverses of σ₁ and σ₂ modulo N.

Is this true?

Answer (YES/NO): NO